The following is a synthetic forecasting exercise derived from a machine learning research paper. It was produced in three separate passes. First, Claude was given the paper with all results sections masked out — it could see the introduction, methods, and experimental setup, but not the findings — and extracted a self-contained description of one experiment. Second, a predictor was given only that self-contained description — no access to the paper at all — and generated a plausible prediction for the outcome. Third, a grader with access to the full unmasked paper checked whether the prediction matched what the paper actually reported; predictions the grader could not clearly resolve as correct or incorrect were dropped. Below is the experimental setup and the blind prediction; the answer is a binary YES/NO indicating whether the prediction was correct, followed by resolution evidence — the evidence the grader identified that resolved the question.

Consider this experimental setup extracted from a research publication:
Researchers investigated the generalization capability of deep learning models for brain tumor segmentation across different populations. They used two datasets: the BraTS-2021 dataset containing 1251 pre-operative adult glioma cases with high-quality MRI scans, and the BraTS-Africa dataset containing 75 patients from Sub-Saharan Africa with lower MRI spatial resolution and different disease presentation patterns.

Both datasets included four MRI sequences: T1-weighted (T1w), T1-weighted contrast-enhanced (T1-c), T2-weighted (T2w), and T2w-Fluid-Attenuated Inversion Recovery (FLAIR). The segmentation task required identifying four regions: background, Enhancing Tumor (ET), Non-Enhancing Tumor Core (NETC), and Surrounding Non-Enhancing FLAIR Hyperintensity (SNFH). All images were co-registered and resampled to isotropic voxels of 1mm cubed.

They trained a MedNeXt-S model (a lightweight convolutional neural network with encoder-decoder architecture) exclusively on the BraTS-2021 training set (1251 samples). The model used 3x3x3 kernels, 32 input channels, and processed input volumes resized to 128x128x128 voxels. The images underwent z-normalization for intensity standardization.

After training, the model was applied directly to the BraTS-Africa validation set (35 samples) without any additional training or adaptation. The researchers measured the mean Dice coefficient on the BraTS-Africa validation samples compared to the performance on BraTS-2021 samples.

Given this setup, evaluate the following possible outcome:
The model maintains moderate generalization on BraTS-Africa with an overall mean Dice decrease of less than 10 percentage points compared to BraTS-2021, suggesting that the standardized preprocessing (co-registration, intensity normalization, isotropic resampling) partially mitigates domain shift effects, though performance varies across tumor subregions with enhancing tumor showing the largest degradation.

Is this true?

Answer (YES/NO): NO